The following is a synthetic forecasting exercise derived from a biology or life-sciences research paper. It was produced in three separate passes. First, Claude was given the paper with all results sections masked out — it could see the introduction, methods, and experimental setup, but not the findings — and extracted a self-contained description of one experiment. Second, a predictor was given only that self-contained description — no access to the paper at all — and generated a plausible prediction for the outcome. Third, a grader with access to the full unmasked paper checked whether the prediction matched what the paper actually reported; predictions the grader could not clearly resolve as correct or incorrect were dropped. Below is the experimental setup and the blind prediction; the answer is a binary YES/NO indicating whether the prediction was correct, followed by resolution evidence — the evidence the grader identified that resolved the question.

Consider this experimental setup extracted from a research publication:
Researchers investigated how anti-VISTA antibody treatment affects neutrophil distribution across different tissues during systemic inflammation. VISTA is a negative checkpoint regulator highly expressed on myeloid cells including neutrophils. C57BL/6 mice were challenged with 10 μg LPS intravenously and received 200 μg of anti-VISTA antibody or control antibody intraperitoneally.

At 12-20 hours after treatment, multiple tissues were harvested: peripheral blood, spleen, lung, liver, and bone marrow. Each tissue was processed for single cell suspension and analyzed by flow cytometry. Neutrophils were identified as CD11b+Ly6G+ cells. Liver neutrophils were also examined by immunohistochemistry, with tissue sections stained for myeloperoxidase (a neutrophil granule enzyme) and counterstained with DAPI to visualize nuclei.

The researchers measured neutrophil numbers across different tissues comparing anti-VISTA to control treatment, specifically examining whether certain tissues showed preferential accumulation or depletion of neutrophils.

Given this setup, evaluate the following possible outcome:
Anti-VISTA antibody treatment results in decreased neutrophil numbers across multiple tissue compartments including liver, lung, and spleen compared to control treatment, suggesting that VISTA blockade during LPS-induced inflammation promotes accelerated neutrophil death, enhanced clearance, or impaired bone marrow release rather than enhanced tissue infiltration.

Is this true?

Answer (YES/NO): NO